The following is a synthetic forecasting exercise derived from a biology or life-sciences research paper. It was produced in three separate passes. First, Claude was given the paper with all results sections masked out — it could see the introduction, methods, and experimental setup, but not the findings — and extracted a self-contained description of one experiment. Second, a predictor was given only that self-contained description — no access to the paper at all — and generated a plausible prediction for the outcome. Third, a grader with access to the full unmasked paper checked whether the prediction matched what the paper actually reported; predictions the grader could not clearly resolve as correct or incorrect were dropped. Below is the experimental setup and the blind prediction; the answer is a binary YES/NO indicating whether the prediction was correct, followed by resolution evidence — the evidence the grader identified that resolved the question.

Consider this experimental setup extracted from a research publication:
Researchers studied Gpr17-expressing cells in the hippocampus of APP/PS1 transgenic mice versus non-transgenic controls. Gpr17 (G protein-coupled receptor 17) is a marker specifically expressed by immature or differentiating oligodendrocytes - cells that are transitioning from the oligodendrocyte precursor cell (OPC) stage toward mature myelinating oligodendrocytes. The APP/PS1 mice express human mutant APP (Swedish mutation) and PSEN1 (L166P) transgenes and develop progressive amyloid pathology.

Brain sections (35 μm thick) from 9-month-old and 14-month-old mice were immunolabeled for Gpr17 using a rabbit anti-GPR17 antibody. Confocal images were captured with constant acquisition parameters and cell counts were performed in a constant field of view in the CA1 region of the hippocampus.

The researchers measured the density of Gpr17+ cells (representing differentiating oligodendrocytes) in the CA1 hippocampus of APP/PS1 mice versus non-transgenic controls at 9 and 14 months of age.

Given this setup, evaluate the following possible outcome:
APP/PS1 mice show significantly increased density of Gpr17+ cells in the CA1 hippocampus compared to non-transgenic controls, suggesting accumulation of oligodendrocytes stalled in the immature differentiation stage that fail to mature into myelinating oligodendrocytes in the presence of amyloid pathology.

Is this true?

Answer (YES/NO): NO